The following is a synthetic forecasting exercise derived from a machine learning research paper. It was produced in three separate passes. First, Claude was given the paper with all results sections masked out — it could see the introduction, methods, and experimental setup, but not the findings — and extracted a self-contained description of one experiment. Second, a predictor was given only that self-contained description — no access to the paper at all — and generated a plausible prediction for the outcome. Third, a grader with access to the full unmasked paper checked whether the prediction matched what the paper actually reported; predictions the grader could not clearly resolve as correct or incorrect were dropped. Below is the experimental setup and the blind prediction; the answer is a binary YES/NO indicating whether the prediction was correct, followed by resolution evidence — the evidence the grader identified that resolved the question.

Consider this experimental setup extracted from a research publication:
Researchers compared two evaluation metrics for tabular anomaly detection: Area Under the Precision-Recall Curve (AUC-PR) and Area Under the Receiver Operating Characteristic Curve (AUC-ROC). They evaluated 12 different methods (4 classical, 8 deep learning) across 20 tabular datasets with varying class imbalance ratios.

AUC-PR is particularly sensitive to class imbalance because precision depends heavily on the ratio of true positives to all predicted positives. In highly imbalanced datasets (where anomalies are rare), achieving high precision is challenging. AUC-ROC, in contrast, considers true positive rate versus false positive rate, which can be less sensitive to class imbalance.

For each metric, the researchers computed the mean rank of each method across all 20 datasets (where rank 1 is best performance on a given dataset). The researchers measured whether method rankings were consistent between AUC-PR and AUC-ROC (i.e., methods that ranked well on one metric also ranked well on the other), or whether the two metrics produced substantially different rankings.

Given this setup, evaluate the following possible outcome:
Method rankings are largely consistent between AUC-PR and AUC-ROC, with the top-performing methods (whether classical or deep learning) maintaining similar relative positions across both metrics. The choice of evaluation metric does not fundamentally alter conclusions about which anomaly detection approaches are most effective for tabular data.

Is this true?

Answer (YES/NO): YES